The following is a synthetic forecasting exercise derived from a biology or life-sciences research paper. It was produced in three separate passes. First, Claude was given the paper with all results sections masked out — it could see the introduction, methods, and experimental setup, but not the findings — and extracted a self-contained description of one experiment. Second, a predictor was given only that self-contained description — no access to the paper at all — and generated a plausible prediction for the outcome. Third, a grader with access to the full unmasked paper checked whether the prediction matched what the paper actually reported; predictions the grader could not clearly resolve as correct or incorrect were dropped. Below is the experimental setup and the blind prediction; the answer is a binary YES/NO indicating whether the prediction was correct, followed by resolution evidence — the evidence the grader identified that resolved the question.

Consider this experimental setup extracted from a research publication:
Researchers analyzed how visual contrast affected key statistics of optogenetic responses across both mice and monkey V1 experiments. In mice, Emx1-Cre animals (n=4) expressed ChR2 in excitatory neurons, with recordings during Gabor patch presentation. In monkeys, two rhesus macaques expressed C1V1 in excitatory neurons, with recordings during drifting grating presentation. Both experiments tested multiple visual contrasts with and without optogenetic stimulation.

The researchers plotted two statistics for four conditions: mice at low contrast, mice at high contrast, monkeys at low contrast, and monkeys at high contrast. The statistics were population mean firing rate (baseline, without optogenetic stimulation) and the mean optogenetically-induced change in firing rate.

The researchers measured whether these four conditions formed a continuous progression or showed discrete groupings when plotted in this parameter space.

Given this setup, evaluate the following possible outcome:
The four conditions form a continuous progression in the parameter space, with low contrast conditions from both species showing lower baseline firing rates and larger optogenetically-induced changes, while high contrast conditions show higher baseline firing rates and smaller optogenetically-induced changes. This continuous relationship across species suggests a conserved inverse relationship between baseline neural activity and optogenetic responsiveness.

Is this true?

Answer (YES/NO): YES